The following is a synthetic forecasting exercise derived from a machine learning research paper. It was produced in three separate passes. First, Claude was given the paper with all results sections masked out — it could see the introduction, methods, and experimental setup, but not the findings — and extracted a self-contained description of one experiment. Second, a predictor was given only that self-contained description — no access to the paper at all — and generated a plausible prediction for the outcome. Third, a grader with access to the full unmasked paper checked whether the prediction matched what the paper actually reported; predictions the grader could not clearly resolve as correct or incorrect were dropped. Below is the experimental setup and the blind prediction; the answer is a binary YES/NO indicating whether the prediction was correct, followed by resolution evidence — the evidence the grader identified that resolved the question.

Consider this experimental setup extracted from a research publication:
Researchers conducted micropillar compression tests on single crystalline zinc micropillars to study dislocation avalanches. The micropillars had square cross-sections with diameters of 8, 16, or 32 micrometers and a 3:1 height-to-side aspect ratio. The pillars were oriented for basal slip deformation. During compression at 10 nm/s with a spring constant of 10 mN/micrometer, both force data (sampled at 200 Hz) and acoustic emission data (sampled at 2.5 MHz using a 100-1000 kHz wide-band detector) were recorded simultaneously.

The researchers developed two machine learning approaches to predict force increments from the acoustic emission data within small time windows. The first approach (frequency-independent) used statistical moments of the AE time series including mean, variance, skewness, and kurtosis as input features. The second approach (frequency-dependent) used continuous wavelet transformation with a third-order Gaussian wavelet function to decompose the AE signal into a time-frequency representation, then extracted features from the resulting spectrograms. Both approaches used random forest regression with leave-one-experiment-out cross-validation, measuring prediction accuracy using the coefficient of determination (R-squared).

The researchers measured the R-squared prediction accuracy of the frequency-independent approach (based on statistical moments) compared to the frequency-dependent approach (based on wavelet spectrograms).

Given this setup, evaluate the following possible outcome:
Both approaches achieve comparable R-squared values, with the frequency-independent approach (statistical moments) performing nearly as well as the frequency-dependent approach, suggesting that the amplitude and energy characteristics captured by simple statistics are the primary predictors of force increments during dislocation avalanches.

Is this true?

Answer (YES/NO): NO